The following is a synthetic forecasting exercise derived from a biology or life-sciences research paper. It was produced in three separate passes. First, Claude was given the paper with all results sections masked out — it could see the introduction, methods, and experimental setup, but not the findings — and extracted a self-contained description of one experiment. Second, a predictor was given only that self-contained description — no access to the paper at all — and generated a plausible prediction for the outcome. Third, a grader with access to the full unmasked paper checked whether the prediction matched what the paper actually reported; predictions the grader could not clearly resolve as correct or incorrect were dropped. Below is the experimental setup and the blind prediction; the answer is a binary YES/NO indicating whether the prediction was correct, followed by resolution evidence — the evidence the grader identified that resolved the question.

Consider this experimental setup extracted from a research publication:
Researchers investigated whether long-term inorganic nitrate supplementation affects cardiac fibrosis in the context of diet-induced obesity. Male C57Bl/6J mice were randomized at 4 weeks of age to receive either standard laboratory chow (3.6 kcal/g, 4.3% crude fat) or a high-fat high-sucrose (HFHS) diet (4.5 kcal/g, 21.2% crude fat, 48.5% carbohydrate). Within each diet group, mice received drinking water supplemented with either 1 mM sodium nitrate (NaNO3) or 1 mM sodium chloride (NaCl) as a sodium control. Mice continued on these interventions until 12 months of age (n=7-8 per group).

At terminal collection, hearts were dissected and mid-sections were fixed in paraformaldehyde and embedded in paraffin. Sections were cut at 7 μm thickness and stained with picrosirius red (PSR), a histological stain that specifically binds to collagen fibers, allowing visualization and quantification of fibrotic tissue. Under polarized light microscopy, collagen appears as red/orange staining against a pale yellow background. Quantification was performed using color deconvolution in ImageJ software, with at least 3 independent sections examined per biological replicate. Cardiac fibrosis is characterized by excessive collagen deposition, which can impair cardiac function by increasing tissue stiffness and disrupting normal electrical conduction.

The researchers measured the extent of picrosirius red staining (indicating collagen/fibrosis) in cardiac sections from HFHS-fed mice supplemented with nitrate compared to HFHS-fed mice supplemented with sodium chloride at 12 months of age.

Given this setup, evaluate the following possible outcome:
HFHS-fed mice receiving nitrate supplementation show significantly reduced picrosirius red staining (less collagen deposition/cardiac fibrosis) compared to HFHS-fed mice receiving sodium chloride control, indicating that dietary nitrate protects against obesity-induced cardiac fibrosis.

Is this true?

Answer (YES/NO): NO